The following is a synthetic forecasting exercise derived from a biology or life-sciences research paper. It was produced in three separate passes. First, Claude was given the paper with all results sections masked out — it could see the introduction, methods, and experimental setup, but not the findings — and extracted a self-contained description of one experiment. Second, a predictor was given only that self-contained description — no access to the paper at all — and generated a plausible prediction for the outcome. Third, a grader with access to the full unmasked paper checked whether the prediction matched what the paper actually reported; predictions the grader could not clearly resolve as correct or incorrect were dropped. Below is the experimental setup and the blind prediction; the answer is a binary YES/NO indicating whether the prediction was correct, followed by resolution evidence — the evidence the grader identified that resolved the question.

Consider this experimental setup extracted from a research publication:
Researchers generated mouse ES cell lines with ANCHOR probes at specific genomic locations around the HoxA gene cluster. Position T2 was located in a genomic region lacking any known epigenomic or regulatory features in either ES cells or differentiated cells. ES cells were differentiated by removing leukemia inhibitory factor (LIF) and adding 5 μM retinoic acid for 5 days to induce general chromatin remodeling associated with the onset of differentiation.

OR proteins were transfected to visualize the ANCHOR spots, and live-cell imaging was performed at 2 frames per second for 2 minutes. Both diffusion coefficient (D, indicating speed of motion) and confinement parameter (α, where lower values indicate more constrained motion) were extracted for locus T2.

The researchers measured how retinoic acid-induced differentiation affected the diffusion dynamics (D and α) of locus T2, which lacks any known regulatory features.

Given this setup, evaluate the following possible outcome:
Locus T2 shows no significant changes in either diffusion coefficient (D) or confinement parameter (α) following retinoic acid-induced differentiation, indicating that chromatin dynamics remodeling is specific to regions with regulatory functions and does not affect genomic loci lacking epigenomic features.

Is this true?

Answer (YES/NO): NO